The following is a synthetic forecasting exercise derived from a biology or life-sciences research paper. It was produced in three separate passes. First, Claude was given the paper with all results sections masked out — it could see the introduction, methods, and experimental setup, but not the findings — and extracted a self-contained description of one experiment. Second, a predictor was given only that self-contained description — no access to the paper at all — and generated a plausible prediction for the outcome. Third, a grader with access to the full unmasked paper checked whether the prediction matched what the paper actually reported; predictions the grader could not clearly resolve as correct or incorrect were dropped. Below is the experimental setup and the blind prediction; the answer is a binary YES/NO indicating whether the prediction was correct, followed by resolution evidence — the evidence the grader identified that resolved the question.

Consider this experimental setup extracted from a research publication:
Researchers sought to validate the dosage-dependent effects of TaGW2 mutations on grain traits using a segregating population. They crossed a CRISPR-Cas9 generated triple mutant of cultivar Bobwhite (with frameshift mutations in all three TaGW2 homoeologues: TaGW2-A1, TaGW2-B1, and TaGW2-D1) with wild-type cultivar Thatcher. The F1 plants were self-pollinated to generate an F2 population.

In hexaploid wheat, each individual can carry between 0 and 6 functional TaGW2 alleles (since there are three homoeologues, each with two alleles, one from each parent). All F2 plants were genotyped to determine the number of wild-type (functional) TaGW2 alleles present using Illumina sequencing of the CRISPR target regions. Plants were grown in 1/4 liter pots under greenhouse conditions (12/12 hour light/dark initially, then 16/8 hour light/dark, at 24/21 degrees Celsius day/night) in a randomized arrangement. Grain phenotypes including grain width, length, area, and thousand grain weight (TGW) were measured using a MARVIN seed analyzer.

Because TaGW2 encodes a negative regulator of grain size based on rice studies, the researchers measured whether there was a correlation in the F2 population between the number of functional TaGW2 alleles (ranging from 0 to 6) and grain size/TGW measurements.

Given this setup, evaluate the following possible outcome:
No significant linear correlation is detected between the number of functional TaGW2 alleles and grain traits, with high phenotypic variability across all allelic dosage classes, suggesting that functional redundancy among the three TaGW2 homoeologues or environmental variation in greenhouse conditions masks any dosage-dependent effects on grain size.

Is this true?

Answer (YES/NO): NO